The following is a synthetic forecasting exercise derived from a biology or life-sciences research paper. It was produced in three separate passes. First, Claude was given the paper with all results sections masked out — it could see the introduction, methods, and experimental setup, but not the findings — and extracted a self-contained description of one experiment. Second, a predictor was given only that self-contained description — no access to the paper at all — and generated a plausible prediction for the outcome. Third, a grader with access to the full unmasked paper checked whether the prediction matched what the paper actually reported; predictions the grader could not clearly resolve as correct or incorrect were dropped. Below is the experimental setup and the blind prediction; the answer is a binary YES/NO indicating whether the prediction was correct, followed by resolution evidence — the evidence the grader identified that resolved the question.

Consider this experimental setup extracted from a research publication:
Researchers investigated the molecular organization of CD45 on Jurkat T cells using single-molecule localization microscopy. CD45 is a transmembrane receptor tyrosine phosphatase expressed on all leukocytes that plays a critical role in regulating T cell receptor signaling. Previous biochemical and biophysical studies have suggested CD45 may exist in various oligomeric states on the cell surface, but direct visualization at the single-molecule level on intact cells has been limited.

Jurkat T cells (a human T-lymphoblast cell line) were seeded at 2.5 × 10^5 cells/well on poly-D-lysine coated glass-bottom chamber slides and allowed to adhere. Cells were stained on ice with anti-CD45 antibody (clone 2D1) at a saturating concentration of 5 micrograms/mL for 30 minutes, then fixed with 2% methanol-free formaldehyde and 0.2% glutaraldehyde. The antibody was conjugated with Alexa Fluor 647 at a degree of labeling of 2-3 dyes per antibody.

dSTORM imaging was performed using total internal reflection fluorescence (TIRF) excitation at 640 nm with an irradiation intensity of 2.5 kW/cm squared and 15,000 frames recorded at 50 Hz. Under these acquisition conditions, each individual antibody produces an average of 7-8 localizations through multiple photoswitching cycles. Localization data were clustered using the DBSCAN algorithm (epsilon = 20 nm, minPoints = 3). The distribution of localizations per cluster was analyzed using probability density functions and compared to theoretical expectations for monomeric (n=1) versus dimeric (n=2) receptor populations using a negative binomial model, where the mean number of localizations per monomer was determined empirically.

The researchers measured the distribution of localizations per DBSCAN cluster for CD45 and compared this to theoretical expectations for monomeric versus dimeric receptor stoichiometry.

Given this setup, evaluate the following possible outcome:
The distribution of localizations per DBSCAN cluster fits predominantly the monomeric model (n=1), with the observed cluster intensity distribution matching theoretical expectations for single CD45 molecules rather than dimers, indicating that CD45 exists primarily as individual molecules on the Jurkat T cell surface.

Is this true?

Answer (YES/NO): YES